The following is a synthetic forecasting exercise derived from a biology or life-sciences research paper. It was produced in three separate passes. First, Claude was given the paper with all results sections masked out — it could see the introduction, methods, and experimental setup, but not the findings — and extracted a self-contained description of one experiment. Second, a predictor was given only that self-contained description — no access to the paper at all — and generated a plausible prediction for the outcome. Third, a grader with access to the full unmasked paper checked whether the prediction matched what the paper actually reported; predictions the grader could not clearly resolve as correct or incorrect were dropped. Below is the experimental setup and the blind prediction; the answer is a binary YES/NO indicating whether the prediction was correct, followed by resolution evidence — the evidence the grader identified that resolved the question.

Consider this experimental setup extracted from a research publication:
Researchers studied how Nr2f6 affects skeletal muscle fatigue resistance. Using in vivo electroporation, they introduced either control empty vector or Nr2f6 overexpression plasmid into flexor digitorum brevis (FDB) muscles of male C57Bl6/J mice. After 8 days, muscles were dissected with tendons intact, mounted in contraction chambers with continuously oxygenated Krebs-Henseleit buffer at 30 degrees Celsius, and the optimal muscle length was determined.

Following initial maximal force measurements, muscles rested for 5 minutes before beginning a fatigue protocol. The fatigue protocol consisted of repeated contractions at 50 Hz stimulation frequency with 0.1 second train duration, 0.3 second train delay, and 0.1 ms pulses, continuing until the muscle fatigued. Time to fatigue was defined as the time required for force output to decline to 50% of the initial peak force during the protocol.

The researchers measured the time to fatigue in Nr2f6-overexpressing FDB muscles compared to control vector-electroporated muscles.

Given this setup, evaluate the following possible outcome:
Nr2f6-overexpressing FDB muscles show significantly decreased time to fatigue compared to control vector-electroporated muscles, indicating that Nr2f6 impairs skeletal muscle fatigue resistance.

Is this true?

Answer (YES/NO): NO